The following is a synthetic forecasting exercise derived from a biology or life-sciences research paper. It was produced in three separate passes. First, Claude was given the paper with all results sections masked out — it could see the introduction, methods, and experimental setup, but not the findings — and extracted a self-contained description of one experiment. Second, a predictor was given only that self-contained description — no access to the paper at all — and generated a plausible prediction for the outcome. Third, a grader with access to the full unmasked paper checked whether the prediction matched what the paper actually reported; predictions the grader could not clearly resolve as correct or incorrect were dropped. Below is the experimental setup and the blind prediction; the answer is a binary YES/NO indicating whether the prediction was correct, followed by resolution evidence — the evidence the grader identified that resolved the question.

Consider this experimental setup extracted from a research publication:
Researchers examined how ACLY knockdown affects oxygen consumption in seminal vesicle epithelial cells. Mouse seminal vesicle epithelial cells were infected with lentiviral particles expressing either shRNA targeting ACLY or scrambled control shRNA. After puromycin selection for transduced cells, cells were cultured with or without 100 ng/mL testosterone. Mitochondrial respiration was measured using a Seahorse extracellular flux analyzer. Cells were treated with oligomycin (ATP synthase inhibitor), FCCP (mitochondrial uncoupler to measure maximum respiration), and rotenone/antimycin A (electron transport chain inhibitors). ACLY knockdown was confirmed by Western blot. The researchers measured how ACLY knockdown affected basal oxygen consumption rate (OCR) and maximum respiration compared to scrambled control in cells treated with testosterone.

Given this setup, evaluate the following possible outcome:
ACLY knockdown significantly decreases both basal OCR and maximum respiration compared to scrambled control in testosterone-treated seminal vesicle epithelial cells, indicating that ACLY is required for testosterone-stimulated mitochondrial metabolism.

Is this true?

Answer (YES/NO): NO